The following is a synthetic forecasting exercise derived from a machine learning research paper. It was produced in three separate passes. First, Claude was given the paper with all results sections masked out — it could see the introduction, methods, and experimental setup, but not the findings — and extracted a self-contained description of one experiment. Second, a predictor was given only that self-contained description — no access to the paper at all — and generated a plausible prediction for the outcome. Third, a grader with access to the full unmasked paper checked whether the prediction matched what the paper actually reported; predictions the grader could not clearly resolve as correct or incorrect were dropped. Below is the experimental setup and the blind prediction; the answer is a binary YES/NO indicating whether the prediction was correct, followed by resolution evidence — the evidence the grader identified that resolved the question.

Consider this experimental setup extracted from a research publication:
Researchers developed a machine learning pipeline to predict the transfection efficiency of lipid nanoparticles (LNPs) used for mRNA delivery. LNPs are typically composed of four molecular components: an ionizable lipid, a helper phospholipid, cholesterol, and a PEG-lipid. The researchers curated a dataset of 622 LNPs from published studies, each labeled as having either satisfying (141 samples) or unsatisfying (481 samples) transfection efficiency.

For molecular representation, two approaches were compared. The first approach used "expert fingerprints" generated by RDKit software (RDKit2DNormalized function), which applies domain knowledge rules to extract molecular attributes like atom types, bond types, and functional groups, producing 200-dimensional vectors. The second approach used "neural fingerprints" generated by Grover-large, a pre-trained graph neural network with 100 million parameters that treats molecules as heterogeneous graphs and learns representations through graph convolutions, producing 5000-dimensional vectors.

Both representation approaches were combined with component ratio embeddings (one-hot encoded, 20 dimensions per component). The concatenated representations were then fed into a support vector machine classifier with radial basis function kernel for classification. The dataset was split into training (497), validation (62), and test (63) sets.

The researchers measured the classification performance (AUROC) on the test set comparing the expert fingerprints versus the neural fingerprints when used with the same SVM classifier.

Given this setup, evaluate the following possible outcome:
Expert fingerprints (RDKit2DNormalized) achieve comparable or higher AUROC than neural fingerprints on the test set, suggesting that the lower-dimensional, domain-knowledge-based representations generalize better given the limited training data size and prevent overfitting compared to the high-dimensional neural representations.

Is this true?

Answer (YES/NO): YES